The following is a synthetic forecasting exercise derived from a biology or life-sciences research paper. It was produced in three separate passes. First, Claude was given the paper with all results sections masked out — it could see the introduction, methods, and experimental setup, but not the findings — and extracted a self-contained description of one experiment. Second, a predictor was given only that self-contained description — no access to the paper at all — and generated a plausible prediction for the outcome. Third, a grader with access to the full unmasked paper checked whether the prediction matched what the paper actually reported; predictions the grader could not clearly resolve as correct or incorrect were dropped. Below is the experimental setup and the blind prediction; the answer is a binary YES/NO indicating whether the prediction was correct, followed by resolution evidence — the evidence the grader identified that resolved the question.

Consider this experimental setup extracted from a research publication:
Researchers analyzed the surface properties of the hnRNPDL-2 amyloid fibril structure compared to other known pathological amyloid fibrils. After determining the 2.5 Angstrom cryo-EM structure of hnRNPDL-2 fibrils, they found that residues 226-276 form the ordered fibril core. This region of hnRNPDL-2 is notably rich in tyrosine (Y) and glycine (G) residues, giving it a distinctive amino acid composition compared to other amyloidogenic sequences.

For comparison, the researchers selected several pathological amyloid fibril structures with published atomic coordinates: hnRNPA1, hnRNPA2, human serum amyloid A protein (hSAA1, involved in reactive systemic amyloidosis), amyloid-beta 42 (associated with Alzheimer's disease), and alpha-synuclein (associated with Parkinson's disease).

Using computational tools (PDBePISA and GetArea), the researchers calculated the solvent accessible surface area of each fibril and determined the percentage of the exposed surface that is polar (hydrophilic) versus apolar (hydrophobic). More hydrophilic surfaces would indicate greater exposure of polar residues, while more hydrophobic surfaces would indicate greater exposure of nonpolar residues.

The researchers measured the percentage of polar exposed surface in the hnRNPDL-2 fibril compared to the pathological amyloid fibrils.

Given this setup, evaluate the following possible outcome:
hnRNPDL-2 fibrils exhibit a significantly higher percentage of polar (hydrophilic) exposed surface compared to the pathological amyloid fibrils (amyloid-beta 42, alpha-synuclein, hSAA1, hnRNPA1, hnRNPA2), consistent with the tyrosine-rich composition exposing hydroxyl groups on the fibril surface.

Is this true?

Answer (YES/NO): YES